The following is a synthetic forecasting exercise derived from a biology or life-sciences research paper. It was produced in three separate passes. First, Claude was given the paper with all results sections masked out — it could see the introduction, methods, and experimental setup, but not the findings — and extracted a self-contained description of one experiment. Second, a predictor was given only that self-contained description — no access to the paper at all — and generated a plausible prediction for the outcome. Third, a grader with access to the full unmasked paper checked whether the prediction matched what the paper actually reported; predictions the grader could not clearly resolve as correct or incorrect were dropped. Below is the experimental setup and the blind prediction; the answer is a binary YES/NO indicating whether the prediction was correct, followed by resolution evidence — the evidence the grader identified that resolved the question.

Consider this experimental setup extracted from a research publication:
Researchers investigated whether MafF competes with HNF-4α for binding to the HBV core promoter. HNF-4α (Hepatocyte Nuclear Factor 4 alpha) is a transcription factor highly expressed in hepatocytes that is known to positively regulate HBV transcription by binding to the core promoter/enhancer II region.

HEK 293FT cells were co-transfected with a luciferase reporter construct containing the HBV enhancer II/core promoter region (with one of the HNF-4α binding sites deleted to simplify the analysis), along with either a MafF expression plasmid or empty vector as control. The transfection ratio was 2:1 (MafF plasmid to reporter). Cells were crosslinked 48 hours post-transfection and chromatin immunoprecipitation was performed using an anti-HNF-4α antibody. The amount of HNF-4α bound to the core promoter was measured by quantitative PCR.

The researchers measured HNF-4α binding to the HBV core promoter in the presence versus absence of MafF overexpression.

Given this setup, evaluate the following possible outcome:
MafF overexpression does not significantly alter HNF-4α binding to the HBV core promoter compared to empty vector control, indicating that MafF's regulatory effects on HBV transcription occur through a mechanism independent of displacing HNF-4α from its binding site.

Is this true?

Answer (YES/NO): NO